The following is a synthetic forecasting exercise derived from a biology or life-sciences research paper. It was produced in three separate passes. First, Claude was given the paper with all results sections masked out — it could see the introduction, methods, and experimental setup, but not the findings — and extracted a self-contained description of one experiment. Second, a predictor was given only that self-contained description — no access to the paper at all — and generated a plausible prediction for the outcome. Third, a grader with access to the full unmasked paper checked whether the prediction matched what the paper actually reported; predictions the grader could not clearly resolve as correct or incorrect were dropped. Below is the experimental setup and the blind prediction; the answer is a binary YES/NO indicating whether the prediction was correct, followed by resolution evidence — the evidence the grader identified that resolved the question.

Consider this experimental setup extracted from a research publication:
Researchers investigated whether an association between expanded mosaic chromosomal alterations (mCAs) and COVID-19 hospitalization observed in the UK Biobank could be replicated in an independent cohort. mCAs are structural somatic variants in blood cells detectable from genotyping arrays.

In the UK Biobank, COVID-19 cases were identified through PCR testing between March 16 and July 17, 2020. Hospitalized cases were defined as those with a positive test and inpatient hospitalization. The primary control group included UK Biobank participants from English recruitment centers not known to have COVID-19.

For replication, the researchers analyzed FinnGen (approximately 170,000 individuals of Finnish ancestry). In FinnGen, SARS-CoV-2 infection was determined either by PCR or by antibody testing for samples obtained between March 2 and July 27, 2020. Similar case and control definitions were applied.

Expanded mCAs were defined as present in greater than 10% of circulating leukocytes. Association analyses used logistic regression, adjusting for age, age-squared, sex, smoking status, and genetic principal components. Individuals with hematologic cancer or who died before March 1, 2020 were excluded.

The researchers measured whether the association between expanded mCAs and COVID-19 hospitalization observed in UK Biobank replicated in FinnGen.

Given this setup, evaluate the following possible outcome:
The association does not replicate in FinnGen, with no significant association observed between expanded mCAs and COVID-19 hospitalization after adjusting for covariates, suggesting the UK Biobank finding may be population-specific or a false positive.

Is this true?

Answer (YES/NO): NO